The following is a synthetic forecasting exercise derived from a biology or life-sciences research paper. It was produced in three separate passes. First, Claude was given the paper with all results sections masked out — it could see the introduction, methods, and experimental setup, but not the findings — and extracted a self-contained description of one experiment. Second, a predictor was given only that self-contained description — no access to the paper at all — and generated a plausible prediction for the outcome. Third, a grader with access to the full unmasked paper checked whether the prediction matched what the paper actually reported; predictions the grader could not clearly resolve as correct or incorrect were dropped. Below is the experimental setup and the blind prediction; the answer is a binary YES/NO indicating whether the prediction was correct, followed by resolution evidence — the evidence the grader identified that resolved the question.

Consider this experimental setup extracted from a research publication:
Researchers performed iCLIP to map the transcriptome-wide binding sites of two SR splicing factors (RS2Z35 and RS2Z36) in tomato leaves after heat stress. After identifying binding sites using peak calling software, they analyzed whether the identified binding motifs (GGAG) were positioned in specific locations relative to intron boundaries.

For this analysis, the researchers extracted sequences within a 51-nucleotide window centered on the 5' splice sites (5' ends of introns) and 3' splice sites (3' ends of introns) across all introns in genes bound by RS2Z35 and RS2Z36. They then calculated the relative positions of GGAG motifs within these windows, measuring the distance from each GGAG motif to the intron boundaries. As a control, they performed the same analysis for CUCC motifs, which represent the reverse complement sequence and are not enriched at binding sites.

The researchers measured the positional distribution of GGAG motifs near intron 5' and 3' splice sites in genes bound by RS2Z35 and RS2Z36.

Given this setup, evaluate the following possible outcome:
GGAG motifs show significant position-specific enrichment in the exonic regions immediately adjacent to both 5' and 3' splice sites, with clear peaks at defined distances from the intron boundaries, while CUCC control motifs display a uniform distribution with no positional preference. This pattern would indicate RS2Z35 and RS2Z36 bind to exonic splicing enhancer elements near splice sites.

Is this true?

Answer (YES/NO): YES